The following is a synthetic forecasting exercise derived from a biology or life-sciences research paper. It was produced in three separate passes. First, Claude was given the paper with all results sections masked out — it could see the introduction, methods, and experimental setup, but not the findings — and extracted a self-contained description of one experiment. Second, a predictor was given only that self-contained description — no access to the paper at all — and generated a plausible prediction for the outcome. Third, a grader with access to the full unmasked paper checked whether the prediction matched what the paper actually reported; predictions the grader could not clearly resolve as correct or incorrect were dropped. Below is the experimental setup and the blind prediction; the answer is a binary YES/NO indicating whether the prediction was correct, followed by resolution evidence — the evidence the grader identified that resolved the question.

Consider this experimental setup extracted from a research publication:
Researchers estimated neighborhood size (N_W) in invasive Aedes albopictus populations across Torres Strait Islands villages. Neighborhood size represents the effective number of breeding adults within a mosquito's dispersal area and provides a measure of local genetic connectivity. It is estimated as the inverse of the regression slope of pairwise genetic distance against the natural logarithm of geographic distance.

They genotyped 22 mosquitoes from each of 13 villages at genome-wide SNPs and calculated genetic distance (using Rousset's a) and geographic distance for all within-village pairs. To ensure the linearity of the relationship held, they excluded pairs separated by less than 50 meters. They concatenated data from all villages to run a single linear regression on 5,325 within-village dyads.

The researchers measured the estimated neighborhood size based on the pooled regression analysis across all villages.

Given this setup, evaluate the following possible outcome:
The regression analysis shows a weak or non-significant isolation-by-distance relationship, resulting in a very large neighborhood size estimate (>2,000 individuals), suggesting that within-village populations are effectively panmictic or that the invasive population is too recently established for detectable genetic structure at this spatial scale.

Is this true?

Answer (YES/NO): NO